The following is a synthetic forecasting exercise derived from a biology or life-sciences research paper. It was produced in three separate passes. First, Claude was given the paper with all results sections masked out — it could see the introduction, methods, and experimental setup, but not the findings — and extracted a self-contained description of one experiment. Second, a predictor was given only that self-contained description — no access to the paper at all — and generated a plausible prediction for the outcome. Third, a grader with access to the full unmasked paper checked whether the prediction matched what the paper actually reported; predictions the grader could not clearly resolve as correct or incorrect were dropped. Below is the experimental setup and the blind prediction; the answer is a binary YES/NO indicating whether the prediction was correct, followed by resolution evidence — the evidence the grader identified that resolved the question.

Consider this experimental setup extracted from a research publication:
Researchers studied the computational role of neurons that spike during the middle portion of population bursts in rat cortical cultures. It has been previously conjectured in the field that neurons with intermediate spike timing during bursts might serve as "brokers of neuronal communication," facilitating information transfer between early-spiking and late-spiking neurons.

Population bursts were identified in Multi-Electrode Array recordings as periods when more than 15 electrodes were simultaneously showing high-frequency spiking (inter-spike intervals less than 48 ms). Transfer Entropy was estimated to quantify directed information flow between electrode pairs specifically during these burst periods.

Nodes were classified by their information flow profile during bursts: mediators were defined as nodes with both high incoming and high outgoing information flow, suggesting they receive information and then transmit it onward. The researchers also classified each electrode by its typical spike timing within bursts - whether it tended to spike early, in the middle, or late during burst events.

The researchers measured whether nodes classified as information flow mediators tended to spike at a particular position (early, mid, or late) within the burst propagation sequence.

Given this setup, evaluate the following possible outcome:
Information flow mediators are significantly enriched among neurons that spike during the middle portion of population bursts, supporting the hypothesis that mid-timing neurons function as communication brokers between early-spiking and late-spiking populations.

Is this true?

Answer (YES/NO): YES